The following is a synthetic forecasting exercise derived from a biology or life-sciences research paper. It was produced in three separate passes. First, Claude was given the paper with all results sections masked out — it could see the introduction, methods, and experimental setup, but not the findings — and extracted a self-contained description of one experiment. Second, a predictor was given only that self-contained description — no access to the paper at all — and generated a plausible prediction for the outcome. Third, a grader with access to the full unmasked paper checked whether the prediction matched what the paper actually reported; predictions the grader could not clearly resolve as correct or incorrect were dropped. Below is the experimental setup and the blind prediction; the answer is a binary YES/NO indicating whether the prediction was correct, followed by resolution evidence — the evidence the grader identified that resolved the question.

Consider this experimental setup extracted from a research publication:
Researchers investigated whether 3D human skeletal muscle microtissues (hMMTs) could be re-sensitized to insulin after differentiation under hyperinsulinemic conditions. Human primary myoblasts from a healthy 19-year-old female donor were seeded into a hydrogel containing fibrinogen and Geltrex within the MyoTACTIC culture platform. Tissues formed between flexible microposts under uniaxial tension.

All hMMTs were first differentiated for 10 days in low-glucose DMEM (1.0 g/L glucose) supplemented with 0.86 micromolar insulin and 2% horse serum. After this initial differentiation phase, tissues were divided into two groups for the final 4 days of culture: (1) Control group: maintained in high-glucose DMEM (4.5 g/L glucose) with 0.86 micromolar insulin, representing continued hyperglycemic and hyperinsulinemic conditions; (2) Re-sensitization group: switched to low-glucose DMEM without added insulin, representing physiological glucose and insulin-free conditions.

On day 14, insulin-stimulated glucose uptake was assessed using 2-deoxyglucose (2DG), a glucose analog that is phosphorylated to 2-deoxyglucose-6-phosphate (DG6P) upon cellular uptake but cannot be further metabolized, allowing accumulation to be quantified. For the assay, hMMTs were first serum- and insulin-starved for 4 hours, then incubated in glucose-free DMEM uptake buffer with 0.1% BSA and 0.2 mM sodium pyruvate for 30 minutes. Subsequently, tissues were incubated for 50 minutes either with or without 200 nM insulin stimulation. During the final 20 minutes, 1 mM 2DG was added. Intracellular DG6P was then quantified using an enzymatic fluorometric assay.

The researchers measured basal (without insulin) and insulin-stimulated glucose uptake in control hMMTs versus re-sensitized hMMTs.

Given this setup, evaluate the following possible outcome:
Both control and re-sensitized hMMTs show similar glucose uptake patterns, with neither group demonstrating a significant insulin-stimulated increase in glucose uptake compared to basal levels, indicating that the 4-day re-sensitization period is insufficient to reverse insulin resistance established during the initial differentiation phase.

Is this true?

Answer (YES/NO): NO